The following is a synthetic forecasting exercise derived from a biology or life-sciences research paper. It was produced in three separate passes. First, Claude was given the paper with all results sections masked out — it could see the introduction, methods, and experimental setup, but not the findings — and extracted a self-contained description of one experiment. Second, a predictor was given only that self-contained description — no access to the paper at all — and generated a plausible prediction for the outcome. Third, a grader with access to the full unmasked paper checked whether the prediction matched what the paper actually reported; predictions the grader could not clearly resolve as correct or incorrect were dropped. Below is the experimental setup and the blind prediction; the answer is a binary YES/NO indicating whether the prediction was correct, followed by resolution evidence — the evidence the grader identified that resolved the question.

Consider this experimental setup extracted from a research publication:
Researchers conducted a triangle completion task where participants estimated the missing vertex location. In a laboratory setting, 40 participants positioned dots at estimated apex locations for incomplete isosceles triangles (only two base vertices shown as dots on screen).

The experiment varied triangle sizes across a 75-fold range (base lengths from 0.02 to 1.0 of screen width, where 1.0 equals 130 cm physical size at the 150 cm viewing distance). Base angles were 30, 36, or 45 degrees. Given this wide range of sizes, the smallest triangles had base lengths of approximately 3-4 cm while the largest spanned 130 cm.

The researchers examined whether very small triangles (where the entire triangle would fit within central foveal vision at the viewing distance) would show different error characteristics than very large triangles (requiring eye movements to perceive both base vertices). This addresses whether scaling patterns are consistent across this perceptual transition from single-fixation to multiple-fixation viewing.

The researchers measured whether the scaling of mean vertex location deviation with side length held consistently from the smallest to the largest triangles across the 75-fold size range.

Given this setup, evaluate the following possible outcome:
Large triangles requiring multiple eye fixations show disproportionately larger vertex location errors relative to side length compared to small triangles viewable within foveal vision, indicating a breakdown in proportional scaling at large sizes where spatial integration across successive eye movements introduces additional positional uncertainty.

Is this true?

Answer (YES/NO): NO